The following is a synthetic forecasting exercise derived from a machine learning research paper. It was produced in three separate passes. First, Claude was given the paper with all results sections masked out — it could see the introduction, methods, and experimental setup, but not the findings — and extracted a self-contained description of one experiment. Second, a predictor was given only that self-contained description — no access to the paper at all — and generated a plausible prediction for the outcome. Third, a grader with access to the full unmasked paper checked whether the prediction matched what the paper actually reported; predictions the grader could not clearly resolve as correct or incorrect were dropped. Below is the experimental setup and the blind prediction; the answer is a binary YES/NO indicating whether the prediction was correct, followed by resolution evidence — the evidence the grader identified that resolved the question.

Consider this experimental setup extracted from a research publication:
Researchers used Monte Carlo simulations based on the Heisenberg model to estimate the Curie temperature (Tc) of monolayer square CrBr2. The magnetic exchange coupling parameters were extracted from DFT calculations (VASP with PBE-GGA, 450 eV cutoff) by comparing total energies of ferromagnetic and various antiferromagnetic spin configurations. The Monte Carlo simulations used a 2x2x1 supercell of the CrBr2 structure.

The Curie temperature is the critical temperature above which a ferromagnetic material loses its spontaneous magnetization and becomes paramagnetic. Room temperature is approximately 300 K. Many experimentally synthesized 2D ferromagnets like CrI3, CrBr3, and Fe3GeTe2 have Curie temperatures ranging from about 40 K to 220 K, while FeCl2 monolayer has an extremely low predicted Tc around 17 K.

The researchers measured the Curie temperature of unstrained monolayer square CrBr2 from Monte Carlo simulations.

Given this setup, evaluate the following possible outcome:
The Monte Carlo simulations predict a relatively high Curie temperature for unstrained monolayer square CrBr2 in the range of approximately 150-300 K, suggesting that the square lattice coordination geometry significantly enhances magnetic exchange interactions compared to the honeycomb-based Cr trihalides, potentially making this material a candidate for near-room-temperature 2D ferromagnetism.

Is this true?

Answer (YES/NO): YES